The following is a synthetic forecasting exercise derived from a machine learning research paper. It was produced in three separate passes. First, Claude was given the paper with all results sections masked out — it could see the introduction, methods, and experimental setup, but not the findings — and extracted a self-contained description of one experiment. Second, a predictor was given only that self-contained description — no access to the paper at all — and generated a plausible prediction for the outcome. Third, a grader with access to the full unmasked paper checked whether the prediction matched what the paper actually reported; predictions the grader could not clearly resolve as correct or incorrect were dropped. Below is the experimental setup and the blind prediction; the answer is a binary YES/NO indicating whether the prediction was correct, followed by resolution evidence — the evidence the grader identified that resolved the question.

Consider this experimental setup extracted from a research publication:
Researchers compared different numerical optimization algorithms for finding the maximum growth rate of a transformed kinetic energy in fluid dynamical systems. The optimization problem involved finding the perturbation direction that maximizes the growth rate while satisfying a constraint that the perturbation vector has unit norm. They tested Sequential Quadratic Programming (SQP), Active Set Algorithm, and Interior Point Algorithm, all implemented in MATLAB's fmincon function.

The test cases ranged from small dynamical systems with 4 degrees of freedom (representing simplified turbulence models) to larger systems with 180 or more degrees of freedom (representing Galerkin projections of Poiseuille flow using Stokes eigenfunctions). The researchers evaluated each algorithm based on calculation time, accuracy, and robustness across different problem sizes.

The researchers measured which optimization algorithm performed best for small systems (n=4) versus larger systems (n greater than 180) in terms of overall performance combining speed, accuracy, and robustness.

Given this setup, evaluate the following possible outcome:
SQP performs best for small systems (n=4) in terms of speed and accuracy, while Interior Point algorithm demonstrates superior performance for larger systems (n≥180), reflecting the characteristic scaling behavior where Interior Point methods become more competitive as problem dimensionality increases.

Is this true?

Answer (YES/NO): YES